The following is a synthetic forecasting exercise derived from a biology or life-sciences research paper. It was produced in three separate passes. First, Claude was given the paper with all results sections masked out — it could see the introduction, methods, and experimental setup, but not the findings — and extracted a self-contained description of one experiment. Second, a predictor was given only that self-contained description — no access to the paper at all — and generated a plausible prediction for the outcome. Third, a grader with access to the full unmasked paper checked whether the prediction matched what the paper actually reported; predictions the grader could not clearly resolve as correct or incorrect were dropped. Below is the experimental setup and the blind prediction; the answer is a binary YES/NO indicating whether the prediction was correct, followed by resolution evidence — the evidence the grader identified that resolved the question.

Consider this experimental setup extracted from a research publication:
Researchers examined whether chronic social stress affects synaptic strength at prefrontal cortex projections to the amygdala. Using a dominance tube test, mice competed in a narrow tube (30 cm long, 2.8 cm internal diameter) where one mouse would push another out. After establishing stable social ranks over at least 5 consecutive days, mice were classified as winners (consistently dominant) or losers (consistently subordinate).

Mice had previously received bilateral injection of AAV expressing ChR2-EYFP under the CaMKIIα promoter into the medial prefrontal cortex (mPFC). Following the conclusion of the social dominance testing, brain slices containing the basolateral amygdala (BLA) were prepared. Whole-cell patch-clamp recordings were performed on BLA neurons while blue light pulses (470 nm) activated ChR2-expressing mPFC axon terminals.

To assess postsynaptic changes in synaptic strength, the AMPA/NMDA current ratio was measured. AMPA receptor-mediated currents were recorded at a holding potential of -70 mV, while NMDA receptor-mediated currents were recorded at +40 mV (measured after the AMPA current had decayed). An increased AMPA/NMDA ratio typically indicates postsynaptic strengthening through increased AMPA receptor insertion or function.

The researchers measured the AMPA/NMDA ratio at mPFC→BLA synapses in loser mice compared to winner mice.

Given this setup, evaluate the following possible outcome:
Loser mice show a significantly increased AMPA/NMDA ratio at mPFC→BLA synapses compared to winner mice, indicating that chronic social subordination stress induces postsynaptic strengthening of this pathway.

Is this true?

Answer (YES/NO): YES